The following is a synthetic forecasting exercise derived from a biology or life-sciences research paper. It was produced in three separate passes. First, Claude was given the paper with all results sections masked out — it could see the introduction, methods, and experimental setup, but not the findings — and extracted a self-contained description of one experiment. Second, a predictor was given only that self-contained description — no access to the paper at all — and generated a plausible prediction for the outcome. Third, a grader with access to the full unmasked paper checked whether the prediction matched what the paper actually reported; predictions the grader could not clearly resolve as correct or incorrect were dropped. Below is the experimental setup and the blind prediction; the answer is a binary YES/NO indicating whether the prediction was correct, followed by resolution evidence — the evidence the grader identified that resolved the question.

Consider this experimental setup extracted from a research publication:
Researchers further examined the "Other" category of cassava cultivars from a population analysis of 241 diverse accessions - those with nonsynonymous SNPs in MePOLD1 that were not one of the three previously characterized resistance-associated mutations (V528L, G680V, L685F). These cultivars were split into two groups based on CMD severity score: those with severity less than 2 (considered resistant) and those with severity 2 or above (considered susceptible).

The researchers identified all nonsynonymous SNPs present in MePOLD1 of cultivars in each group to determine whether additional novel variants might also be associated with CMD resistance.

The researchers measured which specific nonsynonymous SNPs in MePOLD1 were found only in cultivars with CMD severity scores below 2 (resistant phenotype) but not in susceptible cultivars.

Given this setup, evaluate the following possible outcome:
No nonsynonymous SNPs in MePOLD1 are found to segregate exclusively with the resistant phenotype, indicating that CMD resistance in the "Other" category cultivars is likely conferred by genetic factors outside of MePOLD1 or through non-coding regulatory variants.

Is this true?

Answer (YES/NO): NO